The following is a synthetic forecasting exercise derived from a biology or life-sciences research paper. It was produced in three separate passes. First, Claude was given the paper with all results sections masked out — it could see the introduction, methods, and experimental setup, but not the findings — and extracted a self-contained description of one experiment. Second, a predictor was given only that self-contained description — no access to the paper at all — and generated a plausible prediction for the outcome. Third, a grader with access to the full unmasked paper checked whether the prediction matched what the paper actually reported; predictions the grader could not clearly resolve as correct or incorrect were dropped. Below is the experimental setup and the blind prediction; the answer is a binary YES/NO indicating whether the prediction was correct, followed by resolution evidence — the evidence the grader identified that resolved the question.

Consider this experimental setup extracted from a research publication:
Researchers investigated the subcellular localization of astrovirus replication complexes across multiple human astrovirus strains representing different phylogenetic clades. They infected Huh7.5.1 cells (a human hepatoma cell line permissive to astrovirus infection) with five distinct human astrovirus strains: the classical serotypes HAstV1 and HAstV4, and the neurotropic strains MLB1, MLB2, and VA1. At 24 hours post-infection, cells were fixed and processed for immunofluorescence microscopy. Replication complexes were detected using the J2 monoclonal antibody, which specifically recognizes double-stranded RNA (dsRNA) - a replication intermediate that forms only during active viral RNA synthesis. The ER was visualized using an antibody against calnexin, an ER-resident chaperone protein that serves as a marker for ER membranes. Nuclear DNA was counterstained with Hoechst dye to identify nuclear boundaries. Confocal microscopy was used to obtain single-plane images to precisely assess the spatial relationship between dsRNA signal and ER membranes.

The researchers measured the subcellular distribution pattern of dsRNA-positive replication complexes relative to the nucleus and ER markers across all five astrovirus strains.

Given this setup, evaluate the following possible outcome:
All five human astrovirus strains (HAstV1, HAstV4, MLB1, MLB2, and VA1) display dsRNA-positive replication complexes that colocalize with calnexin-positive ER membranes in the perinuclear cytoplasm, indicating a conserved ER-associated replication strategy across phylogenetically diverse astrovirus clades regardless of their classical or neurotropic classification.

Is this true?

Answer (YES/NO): YES